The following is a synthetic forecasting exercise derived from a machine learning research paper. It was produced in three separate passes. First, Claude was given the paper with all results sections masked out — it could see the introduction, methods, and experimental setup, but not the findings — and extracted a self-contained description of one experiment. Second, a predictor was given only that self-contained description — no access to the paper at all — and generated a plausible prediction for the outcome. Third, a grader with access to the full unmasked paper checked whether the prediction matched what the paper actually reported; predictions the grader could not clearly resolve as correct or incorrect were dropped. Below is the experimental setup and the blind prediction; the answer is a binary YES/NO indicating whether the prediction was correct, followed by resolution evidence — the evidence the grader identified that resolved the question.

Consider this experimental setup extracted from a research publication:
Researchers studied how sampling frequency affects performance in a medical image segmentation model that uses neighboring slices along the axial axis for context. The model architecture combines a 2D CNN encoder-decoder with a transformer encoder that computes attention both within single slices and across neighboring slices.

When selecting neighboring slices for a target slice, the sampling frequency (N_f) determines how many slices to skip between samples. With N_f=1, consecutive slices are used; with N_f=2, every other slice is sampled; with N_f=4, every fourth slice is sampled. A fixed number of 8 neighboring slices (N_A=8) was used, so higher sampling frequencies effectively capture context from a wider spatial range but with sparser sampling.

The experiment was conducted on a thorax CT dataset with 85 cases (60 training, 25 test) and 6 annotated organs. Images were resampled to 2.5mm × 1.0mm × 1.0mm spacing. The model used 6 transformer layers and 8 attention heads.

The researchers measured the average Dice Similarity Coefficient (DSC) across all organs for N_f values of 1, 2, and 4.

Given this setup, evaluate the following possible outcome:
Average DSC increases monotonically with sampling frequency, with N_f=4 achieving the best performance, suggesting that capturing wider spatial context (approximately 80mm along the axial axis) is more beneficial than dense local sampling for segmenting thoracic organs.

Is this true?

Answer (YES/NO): NO